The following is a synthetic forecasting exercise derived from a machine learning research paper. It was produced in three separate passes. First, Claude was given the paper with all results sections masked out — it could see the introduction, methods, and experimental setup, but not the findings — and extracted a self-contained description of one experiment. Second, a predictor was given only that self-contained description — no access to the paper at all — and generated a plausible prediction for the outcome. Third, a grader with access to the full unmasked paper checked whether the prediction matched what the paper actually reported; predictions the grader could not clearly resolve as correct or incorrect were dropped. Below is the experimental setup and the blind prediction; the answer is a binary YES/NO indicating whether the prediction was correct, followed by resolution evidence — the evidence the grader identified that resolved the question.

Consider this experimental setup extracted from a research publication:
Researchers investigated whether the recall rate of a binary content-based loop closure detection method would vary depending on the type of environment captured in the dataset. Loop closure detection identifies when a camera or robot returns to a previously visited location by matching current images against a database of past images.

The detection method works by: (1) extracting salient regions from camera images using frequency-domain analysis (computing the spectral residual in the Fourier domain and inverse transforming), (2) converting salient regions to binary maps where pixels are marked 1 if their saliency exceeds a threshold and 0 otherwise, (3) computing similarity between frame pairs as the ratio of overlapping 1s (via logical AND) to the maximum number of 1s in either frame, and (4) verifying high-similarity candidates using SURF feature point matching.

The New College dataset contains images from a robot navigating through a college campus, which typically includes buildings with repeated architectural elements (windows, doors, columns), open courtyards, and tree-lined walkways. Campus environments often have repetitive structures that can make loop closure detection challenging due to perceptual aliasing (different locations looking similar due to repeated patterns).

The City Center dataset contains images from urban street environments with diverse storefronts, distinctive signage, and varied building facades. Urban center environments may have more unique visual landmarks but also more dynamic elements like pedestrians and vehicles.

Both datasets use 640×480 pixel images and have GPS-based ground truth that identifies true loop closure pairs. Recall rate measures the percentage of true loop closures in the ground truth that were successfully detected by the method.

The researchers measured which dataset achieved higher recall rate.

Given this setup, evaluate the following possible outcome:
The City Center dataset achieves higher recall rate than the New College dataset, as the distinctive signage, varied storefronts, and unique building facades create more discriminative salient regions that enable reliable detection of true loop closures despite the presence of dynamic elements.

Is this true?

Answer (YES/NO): YES